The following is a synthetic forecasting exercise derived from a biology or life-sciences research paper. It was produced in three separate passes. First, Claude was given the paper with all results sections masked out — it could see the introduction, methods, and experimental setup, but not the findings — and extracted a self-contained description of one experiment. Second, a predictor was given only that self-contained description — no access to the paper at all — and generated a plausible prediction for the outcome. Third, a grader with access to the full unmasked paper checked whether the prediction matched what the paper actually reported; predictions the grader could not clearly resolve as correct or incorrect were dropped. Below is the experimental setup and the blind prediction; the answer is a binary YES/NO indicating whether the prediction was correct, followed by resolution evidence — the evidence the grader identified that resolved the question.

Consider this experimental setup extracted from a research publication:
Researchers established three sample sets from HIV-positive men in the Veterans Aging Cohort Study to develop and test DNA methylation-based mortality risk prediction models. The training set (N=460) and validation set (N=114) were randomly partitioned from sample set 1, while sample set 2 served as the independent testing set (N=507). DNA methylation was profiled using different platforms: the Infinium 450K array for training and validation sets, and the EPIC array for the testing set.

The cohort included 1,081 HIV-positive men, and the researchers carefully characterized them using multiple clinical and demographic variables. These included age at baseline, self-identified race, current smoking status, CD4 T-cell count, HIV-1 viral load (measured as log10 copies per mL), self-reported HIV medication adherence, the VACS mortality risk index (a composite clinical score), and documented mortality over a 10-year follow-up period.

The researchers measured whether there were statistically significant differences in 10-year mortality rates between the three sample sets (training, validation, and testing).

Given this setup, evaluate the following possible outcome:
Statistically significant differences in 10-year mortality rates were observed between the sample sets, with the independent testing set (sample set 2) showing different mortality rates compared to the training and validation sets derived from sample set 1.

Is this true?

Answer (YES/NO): NO